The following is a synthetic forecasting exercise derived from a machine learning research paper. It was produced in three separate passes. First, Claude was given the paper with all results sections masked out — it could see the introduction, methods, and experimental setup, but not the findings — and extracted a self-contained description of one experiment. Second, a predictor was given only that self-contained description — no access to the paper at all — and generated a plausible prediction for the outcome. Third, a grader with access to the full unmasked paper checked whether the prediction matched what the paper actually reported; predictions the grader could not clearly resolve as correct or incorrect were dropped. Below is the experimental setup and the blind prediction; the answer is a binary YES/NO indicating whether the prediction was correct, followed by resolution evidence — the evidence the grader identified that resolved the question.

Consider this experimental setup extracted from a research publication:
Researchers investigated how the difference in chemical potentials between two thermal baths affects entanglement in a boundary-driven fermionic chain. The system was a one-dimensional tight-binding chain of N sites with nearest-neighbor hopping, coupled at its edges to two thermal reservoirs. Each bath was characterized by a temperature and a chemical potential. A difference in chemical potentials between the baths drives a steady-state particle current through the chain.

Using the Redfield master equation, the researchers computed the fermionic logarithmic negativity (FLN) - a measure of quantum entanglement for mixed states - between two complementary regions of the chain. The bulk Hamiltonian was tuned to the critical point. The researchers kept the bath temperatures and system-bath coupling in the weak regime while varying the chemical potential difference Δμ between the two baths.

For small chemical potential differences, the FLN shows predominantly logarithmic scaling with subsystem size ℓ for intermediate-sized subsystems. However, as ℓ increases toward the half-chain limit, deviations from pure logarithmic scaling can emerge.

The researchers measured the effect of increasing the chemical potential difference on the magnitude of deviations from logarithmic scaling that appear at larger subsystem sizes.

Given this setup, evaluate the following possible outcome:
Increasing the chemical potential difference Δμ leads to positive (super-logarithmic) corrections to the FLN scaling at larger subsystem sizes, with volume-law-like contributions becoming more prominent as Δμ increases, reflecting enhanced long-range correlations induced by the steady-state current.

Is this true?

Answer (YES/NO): YES